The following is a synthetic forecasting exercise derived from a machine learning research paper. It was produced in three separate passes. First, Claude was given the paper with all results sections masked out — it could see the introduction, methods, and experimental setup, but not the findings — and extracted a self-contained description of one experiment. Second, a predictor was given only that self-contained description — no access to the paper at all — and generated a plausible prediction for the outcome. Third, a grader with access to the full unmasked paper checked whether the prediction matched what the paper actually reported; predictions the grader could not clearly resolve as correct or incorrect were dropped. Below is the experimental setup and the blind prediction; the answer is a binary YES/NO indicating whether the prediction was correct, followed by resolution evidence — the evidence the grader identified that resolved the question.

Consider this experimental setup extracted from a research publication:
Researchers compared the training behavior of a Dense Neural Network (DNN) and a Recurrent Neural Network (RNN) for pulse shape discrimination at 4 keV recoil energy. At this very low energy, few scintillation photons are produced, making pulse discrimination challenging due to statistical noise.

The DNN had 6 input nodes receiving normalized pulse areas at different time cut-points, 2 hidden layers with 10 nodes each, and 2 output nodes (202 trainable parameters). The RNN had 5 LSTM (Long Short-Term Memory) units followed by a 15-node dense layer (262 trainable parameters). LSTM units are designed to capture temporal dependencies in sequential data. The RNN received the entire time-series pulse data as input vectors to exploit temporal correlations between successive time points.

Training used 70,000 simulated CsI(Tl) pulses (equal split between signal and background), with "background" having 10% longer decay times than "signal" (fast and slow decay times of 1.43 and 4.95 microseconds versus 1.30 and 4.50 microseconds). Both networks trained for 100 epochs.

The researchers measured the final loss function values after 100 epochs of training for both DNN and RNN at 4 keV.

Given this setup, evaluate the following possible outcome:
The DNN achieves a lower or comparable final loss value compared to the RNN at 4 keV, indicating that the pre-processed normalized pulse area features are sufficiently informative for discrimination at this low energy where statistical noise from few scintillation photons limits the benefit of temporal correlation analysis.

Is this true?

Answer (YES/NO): NO